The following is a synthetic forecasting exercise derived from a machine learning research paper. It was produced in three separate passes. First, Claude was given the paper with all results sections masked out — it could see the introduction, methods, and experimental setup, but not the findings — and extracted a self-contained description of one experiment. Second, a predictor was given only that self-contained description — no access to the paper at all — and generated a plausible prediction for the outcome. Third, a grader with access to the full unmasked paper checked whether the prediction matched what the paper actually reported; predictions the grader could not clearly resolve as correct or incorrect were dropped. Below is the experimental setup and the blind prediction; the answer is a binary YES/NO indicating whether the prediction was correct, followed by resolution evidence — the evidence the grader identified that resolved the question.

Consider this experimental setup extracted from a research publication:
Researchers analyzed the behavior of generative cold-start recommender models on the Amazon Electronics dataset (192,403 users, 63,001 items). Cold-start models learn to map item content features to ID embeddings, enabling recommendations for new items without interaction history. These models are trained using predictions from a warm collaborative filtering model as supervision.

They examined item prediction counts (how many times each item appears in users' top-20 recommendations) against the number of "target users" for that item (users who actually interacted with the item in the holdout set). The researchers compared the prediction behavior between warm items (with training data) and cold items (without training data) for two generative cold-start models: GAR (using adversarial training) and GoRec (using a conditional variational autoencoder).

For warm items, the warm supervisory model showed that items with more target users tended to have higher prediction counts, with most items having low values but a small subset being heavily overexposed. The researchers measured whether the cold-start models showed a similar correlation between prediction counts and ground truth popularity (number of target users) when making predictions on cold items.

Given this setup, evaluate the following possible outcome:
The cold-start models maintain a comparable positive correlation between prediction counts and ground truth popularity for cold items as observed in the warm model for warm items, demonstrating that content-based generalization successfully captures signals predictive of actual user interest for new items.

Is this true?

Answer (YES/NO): NO